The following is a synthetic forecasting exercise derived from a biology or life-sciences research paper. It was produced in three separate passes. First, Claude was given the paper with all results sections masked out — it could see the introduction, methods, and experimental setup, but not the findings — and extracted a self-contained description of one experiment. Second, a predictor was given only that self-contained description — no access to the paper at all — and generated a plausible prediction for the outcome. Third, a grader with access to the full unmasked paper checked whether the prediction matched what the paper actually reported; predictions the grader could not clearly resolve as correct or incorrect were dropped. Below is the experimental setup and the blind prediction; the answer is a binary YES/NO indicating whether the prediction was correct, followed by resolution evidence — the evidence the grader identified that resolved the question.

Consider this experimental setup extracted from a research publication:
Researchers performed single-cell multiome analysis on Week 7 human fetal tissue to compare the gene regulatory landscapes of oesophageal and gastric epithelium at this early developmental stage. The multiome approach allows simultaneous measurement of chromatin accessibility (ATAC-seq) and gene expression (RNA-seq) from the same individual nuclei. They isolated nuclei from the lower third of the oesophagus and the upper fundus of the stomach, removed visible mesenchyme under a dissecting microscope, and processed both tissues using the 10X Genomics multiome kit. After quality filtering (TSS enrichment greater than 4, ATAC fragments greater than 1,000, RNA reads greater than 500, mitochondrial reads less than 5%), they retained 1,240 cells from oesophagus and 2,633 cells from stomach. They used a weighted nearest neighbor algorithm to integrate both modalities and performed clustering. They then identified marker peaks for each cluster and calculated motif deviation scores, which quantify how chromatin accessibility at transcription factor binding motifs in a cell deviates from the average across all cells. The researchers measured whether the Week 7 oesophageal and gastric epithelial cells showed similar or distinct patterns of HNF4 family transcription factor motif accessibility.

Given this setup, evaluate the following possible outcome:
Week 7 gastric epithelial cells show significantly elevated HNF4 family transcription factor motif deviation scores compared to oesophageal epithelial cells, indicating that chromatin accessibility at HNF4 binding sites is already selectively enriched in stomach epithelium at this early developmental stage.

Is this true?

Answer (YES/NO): NO